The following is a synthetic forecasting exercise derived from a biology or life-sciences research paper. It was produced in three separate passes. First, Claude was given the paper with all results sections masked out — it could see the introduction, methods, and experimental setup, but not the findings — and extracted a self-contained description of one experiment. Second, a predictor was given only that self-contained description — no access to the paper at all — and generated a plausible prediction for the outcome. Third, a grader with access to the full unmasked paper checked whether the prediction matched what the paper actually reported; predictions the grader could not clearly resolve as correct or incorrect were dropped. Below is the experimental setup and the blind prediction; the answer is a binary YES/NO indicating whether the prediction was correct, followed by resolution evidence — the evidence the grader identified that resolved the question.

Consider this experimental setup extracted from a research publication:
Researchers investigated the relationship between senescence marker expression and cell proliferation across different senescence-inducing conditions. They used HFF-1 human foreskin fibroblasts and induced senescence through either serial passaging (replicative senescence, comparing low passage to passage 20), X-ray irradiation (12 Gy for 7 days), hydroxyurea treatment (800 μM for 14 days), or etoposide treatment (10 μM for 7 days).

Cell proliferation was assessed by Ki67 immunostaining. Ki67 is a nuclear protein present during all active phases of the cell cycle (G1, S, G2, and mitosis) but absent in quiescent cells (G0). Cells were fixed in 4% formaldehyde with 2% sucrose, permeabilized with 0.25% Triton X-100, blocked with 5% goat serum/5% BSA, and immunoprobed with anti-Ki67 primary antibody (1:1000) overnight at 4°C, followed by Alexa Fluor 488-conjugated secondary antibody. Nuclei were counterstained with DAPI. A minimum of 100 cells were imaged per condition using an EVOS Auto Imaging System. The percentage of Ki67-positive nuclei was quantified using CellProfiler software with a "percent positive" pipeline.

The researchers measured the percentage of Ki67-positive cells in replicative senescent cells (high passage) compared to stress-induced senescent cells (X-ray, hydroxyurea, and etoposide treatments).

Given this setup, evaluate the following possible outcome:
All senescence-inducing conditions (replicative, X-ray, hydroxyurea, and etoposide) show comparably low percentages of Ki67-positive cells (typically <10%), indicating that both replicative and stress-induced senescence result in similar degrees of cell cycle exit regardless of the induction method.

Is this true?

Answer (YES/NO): NO